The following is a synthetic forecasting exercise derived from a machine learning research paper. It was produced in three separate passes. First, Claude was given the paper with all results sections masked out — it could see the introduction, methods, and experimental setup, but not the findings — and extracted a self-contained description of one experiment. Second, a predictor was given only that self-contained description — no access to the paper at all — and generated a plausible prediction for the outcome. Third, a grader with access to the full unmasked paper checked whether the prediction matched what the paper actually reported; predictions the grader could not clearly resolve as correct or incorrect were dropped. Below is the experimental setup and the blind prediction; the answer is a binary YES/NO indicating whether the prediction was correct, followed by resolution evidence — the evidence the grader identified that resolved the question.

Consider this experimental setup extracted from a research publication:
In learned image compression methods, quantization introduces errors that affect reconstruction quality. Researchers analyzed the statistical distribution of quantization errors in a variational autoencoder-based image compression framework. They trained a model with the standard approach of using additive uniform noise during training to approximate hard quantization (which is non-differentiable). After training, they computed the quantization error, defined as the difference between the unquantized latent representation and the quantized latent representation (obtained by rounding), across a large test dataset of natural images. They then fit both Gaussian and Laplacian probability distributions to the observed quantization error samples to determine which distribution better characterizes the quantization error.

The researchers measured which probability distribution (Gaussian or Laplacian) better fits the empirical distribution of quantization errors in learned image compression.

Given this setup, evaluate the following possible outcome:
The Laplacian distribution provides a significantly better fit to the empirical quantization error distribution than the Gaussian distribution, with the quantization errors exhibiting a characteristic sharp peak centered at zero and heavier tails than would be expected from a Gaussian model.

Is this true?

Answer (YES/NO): YES